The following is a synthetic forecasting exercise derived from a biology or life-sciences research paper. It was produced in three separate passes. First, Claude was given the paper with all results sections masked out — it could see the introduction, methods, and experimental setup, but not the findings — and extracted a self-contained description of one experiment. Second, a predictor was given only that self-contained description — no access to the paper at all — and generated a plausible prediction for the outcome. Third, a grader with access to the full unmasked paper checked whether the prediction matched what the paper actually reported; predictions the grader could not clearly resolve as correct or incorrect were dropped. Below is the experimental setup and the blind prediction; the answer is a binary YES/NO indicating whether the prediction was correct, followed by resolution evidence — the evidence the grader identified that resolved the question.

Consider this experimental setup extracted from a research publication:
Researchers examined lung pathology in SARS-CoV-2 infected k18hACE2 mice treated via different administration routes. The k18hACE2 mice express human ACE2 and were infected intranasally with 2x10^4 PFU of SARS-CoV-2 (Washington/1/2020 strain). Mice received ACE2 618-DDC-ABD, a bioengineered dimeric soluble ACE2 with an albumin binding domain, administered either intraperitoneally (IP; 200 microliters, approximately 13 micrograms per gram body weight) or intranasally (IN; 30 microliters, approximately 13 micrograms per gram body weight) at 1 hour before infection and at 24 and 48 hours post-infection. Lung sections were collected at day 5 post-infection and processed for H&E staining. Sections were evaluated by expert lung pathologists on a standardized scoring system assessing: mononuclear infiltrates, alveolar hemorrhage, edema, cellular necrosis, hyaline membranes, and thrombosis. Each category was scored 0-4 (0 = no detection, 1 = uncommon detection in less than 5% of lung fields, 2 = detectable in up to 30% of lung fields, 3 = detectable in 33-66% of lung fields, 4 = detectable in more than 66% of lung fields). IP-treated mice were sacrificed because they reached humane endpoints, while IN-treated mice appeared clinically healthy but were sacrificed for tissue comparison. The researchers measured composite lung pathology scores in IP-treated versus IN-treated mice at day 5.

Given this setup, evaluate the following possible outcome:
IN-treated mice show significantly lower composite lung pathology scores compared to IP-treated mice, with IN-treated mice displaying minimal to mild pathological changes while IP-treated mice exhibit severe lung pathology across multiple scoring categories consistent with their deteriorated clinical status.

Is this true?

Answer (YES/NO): NO